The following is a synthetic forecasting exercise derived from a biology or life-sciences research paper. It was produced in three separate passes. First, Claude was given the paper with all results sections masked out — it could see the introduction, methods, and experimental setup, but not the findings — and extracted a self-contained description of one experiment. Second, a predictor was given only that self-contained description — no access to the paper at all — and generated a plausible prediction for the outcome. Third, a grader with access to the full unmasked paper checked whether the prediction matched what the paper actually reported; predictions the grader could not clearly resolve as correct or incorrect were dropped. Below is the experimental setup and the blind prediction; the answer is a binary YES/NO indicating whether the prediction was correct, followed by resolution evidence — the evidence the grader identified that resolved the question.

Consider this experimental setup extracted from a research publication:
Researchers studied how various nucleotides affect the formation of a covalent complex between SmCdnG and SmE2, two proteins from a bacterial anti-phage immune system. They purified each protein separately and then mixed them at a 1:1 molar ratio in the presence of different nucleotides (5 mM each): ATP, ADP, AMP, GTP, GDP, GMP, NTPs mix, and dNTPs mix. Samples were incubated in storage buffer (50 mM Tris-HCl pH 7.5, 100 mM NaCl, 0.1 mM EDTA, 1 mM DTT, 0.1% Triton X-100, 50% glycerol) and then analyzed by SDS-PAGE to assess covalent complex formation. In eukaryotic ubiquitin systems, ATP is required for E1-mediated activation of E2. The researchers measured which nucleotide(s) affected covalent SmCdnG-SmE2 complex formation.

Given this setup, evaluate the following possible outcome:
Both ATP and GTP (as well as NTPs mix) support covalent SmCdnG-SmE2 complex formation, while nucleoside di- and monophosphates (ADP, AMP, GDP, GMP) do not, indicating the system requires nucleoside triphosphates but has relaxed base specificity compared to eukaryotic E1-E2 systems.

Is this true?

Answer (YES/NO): NO